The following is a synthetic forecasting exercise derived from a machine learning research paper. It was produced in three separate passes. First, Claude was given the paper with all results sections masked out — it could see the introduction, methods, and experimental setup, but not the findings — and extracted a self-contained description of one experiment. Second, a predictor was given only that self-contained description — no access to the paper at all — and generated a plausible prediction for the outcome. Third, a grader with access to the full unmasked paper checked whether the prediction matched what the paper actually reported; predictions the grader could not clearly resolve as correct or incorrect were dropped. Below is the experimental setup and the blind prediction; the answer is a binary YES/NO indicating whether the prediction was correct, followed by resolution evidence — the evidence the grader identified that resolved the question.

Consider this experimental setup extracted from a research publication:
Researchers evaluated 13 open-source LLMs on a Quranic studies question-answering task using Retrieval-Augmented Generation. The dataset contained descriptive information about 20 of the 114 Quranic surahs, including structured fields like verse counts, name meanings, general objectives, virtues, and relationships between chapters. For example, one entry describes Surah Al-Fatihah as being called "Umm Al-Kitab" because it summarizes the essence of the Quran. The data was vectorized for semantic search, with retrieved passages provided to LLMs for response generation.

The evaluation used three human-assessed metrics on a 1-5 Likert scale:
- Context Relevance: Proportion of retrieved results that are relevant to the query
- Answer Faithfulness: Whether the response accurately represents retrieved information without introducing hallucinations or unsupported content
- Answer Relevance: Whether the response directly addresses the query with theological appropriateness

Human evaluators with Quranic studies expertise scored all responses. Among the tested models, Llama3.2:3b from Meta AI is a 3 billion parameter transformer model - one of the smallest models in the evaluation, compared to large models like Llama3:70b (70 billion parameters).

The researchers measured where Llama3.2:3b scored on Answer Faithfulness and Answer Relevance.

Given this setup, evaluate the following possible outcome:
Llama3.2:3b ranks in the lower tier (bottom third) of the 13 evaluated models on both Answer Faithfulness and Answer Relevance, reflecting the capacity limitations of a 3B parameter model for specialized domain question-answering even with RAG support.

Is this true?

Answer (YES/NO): NO